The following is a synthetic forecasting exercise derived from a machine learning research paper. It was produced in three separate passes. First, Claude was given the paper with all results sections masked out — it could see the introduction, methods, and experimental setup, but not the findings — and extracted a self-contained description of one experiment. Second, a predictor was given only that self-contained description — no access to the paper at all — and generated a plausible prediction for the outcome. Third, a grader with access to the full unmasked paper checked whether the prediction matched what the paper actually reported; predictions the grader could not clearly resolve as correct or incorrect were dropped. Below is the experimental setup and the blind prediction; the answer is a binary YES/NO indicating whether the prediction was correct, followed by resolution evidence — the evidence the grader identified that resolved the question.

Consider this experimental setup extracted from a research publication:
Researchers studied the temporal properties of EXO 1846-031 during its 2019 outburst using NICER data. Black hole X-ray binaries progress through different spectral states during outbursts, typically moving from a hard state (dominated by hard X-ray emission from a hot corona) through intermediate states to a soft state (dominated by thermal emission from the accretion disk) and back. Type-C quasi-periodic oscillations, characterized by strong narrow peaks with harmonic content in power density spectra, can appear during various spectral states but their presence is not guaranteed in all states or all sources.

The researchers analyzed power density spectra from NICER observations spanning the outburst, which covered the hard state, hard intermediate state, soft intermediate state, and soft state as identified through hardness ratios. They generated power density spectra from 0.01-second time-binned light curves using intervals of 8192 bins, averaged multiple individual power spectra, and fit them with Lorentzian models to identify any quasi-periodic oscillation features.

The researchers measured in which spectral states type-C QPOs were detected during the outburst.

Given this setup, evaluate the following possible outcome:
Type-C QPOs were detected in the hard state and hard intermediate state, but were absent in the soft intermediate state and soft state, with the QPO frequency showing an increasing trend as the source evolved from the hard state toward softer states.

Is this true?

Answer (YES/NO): NO